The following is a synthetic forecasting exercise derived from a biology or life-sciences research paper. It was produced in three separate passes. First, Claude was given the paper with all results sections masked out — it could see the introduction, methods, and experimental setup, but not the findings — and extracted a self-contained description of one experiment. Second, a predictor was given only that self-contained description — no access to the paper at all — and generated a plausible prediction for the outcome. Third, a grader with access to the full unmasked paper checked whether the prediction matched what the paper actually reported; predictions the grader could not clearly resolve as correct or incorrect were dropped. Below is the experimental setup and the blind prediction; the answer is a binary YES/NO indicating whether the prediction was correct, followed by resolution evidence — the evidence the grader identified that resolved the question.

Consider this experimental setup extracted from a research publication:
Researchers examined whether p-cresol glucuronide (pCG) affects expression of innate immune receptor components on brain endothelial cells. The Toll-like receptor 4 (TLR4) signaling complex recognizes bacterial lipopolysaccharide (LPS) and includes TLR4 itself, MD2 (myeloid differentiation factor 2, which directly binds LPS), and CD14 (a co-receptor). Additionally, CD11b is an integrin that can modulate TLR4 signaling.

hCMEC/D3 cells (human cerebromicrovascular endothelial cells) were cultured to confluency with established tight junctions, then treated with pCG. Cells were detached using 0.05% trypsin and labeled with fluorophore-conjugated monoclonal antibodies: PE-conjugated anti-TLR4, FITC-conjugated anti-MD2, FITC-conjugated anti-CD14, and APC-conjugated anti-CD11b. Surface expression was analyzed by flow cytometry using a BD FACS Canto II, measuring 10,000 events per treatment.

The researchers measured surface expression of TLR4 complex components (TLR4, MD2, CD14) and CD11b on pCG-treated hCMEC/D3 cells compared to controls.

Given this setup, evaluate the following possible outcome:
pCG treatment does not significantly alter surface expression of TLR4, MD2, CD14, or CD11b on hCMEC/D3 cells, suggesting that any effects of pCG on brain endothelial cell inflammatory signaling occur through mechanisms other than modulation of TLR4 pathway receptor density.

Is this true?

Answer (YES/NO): YES